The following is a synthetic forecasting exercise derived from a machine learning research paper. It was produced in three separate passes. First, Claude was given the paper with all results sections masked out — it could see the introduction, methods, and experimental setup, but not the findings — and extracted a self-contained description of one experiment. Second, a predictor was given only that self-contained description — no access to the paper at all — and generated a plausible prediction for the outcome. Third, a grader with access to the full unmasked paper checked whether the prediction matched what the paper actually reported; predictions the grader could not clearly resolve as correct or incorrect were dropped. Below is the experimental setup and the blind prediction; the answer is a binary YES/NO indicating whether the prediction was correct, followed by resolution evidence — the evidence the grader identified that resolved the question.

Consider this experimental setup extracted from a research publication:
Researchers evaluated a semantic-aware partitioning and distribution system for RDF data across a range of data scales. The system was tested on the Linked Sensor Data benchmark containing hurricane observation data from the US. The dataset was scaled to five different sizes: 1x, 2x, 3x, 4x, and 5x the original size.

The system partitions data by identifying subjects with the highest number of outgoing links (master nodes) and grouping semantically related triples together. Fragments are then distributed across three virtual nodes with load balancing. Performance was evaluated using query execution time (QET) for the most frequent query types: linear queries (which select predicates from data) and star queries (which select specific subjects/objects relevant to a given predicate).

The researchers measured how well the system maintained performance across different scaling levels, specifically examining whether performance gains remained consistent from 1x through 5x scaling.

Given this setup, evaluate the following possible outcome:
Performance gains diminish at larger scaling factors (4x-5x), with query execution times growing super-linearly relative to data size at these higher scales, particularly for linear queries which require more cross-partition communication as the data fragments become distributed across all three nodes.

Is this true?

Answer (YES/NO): NO